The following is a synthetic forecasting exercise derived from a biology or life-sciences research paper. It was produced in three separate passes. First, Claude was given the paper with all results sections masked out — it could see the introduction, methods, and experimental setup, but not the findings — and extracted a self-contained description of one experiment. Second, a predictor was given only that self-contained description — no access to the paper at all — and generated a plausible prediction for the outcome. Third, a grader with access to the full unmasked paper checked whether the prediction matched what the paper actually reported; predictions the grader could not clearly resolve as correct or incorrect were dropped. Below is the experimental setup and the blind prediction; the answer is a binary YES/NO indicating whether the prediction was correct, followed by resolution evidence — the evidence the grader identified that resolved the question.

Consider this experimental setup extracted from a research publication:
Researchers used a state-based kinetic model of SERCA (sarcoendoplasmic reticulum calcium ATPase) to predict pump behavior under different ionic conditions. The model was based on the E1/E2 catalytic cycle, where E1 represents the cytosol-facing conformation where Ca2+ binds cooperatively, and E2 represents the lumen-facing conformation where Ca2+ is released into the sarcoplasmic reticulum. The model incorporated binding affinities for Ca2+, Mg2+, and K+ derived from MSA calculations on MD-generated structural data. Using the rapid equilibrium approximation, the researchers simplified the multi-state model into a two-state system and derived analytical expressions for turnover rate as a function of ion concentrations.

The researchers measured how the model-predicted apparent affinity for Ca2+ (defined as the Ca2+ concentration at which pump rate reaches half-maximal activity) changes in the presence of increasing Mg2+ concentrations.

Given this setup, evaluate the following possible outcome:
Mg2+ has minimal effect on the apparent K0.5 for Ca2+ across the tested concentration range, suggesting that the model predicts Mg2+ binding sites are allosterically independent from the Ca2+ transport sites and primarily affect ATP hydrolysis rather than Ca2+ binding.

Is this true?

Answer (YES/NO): NO